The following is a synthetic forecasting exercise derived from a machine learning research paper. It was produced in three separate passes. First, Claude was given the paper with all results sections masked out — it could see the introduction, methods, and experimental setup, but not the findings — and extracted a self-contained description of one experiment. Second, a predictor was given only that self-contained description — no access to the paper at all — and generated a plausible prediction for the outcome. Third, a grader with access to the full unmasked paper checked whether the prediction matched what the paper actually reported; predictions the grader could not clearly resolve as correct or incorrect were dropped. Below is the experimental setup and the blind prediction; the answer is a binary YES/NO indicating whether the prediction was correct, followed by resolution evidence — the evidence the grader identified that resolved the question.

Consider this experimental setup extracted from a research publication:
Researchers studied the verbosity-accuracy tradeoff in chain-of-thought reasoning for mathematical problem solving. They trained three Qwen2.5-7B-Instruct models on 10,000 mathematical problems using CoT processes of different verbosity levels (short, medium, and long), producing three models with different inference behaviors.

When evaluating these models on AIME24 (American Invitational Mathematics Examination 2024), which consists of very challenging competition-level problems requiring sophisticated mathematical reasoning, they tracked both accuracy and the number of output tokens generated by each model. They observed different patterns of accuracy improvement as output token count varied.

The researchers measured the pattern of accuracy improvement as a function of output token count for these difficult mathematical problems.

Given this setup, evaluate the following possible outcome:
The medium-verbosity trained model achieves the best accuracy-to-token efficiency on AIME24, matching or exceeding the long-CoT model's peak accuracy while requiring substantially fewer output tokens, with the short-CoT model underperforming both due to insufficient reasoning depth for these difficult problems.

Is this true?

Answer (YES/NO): NO